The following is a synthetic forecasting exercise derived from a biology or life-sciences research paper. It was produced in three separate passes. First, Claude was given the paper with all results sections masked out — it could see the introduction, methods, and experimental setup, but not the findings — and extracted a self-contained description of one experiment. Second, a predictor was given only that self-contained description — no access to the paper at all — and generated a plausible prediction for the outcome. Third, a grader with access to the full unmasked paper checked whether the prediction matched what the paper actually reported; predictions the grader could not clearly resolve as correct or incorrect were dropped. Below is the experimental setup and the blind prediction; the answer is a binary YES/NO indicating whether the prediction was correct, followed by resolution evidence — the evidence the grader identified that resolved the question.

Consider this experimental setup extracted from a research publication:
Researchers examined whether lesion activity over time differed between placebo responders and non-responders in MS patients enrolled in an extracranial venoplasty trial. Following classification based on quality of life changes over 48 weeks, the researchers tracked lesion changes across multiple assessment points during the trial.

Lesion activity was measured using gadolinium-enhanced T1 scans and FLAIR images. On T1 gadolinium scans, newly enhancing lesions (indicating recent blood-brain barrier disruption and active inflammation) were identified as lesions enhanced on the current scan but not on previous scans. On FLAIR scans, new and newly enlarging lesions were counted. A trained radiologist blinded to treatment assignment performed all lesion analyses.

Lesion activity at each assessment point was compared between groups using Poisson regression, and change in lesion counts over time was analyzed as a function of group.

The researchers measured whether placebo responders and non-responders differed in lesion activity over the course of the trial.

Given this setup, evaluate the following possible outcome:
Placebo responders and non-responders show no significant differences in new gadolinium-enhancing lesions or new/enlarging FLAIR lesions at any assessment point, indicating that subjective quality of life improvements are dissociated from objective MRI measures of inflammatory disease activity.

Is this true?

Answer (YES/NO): NO